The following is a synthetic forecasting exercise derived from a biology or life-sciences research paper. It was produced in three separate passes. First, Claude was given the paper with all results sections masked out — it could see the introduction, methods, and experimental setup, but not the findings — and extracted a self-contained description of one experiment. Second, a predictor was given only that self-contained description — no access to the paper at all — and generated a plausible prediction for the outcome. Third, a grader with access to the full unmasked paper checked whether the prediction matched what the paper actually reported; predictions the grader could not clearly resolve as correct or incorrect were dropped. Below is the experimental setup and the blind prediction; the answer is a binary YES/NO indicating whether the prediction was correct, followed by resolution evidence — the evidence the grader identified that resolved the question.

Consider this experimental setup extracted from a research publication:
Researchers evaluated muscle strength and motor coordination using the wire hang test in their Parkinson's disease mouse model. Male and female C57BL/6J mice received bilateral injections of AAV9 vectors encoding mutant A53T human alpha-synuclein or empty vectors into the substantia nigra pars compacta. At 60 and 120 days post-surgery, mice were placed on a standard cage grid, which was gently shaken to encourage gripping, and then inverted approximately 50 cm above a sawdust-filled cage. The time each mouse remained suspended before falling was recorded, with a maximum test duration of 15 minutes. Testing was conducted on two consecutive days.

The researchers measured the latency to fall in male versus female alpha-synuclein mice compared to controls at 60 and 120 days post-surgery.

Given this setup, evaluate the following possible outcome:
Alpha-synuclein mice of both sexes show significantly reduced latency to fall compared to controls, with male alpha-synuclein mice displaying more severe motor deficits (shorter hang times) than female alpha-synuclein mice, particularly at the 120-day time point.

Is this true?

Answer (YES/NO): NO